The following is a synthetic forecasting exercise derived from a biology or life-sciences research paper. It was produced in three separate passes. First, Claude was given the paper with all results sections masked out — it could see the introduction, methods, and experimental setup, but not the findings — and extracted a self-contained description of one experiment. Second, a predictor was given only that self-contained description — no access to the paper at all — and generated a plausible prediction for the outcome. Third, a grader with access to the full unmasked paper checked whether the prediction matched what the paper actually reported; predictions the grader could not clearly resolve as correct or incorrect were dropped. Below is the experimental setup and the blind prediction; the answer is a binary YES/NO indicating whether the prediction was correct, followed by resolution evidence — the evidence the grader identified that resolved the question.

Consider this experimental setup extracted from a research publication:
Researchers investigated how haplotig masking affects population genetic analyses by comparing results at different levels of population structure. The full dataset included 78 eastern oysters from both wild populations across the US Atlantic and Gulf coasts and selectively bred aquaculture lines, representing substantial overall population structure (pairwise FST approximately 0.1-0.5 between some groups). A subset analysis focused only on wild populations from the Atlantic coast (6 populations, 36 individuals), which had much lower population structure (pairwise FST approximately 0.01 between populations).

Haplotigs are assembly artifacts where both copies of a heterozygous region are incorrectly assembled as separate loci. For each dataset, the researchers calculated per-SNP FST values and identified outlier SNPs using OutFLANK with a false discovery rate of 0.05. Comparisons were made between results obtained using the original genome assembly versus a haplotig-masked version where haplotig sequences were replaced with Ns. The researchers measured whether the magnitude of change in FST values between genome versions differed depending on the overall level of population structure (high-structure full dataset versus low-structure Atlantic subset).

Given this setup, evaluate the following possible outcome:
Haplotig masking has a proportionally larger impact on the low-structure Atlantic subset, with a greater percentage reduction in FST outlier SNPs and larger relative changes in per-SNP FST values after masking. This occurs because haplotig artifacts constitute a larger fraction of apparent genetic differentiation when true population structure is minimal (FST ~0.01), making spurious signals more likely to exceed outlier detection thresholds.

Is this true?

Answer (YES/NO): NO